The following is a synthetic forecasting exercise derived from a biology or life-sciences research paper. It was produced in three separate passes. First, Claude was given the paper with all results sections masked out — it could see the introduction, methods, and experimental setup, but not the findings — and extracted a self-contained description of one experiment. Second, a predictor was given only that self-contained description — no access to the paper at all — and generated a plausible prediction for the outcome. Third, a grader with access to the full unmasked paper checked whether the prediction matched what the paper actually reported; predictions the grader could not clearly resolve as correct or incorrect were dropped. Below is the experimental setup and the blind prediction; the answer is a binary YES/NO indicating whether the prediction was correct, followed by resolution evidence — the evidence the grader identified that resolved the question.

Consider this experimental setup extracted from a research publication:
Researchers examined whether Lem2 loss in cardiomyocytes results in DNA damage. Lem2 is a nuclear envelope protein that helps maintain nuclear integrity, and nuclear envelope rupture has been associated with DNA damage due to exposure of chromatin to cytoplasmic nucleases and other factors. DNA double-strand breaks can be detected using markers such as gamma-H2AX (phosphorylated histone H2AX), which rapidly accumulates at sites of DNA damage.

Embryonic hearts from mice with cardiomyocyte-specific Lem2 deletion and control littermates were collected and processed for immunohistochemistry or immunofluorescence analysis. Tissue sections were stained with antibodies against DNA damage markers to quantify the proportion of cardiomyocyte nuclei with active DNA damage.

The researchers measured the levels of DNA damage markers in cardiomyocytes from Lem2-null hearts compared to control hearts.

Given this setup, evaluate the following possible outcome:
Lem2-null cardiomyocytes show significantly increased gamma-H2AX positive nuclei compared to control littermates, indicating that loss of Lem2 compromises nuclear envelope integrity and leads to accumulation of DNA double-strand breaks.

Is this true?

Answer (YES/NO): YES